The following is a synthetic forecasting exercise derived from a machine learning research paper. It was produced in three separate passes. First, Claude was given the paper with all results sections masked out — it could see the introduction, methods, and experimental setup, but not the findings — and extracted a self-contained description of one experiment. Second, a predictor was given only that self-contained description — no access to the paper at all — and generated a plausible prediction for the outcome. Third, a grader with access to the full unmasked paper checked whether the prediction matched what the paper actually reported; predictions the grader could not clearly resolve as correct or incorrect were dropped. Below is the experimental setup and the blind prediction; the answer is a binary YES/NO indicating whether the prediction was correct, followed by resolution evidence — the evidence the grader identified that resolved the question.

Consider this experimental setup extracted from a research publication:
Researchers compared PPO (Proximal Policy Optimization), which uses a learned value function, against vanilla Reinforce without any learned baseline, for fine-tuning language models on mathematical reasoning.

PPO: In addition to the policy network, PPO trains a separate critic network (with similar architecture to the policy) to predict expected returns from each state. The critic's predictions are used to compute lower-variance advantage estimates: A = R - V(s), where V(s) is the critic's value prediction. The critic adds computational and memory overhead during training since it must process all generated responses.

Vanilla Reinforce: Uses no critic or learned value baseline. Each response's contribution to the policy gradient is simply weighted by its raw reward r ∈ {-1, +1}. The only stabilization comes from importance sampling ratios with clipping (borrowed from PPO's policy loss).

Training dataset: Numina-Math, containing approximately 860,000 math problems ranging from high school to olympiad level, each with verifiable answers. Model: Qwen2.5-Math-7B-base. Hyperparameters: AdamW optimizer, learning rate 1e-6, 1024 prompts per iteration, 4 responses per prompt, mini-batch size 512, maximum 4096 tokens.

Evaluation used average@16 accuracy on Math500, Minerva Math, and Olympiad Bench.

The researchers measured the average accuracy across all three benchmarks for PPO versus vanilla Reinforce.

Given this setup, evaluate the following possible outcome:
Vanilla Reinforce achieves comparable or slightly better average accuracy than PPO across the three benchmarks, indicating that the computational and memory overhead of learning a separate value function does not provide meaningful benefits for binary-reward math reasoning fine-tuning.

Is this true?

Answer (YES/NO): YES